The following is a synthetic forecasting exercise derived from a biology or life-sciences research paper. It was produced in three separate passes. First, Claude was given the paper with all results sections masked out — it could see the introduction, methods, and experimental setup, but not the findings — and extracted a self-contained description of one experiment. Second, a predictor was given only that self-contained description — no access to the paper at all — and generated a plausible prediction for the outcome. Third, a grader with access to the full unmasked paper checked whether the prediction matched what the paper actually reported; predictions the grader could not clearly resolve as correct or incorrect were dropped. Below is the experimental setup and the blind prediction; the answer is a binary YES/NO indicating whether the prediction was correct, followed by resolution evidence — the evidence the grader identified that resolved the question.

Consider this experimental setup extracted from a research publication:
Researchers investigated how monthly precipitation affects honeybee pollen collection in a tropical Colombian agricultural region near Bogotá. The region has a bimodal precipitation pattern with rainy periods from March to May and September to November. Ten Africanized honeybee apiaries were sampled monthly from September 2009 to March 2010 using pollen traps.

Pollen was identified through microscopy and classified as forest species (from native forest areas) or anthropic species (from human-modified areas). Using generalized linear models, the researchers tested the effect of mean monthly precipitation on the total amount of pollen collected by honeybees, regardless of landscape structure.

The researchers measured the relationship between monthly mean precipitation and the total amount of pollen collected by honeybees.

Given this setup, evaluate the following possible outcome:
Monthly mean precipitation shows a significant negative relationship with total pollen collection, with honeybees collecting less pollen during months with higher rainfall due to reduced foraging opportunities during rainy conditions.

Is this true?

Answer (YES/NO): NO